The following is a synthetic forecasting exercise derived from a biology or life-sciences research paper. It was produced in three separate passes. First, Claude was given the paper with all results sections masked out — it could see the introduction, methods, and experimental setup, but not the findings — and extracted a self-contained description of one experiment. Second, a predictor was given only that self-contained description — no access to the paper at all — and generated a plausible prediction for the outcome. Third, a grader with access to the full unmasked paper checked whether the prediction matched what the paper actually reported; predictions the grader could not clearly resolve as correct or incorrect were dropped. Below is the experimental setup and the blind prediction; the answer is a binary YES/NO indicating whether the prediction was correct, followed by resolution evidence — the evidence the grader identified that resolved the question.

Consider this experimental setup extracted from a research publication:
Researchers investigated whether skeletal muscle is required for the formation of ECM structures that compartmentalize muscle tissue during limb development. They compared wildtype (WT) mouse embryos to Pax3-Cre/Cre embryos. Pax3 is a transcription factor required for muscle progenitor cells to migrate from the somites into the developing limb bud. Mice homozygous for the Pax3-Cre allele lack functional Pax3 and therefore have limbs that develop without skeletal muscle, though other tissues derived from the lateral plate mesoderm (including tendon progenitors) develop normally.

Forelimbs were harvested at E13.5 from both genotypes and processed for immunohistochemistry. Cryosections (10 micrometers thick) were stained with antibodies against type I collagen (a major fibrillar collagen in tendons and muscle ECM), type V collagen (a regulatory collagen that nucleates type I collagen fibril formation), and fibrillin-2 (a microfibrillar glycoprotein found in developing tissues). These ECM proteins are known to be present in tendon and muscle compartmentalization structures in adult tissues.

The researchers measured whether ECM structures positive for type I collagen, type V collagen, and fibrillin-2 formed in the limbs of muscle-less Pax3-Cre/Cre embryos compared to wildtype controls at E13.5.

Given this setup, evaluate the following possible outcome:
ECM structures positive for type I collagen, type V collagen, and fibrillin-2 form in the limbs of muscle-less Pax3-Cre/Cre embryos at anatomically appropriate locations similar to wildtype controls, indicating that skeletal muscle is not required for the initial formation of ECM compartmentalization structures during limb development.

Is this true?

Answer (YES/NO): NO